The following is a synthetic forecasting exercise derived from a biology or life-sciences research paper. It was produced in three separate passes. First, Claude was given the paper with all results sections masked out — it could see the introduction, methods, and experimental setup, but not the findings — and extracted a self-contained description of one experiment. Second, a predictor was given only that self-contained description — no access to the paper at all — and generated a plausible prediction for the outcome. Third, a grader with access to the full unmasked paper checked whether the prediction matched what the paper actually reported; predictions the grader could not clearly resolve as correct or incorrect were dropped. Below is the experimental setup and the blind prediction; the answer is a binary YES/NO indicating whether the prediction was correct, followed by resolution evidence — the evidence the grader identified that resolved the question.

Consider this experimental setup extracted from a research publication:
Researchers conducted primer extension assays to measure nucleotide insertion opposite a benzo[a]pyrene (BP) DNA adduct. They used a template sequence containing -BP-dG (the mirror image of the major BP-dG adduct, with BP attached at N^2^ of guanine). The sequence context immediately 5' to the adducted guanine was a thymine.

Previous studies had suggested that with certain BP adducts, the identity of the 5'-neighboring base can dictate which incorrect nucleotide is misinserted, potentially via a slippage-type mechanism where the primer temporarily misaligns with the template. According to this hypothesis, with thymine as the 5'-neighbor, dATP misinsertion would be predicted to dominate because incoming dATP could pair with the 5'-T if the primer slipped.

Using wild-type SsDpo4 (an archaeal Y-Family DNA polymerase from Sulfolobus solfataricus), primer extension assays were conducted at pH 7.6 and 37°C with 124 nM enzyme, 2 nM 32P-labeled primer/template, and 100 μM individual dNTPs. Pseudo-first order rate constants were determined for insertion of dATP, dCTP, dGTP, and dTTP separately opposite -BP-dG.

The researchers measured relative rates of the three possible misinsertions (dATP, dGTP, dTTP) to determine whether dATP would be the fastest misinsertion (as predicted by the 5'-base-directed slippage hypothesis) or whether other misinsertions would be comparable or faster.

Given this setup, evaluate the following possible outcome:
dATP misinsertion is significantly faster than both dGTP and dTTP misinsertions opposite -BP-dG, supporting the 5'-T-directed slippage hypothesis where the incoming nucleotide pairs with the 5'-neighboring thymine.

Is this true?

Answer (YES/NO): NO